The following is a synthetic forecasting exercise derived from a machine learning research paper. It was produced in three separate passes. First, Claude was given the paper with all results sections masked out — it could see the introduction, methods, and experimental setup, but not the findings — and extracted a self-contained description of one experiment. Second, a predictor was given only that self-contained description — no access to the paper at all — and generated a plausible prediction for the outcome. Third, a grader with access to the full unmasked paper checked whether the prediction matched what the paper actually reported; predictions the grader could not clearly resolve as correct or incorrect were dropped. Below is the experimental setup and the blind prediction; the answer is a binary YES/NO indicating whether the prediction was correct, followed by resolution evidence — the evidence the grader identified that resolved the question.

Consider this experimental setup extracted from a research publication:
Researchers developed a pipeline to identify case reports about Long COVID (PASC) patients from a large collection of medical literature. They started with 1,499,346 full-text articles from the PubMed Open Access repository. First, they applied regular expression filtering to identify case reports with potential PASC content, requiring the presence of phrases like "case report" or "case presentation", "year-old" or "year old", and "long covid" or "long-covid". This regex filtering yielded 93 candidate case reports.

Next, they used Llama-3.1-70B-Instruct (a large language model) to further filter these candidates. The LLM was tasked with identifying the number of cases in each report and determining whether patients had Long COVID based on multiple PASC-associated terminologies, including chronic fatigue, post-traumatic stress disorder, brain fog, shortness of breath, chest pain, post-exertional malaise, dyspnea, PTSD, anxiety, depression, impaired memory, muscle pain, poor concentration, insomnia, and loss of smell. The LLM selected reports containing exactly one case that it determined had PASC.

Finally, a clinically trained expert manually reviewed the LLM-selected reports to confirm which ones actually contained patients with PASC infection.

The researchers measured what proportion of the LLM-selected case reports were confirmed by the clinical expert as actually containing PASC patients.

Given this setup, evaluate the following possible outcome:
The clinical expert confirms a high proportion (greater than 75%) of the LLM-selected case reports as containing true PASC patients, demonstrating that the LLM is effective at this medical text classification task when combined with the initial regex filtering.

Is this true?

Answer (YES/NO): NO